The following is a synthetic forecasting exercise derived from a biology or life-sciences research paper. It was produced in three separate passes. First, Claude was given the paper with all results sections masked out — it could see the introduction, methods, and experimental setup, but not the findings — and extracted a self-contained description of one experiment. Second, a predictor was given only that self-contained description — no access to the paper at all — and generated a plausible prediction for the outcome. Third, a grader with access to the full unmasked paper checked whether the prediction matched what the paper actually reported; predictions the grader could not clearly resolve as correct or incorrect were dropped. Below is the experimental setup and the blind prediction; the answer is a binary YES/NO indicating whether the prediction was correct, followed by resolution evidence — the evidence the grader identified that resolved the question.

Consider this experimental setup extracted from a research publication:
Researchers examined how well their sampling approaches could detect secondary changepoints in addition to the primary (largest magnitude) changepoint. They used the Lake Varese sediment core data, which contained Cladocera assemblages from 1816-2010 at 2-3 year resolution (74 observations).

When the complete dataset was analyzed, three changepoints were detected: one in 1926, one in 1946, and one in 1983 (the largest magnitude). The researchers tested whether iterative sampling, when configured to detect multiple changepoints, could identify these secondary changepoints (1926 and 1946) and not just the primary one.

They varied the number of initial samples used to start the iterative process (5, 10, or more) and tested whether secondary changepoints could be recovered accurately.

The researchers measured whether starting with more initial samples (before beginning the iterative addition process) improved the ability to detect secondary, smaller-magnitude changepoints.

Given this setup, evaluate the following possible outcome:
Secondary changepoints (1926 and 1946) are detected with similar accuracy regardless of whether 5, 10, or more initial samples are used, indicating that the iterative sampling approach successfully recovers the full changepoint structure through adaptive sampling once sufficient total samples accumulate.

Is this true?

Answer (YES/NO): NO